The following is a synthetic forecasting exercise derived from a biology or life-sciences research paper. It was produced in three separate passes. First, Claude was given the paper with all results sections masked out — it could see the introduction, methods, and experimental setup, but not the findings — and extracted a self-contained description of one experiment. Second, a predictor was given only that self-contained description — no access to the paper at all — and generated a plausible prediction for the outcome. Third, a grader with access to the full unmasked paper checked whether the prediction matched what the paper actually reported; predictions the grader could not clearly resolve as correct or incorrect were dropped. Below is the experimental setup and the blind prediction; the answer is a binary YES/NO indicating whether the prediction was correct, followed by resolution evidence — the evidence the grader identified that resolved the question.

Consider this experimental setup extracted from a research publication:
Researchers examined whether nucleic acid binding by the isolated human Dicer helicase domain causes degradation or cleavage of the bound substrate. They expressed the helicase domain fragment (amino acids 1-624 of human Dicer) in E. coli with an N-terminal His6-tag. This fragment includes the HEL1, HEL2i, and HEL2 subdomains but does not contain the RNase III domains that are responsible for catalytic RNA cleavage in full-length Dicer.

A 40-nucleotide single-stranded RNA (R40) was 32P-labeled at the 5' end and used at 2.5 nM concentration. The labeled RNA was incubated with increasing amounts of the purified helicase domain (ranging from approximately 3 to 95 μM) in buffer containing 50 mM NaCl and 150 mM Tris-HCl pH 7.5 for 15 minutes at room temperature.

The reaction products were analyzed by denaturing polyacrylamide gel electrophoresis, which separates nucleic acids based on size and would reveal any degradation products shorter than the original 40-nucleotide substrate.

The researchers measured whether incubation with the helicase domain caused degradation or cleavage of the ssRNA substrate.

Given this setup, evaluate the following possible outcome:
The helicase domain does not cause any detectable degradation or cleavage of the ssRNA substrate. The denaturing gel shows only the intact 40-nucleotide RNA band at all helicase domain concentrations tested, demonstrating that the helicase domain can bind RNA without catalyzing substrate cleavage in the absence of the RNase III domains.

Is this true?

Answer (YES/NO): YES